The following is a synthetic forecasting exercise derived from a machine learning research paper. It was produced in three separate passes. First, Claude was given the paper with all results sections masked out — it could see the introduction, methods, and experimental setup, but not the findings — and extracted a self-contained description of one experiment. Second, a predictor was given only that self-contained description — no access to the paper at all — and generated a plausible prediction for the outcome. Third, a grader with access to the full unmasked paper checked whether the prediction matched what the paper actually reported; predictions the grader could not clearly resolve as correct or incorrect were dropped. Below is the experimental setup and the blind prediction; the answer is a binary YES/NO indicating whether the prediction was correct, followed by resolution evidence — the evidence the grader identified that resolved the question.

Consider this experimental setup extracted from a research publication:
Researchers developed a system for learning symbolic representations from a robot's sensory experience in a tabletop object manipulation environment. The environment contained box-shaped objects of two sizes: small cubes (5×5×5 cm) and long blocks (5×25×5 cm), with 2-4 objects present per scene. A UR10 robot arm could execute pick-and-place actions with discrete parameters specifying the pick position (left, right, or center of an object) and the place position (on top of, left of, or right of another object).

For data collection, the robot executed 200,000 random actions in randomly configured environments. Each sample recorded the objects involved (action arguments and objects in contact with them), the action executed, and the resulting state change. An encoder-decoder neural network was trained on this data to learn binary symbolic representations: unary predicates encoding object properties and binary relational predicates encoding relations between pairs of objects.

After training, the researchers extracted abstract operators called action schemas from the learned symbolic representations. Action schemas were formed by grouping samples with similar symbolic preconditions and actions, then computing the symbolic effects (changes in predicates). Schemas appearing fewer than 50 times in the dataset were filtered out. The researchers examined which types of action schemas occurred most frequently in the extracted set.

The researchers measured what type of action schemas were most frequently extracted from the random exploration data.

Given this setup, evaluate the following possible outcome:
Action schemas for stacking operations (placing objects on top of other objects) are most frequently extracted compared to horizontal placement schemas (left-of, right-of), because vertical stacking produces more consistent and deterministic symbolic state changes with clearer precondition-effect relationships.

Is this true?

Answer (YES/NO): NO